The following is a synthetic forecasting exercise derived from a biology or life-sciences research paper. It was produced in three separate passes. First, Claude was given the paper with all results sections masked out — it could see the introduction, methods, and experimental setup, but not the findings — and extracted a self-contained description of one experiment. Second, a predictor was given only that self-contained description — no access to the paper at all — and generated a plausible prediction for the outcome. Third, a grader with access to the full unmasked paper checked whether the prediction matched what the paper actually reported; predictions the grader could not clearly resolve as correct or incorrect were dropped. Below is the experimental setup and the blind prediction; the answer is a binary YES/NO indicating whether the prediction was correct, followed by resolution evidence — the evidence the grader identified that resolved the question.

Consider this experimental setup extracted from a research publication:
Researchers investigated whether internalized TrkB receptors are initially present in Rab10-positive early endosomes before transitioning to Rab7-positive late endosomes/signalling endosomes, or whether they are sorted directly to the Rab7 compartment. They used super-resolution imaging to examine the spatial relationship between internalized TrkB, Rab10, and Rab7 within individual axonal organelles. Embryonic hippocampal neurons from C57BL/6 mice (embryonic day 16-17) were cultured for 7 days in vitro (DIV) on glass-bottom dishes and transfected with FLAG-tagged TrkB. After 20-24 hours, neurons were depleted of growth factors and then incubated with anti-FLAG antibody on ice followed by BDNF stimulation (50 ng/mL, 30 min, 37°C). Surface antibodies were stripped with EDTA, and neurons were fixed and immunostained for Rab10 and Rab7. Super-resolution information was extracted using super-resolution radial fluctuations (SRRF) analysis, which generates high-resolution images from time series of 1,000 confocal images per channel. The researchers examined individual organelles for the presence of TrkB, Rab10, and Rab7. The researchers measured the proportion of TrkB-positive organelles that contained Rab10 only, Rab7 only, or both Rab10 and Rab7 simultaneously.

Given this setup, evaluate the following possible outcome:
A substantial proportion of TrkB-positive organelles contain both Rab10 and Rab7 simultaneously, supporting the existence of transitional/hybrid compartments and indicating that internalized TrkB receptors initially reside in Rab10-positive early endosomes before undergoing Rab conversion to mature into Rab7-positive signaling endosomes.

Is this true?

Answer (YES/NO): NO